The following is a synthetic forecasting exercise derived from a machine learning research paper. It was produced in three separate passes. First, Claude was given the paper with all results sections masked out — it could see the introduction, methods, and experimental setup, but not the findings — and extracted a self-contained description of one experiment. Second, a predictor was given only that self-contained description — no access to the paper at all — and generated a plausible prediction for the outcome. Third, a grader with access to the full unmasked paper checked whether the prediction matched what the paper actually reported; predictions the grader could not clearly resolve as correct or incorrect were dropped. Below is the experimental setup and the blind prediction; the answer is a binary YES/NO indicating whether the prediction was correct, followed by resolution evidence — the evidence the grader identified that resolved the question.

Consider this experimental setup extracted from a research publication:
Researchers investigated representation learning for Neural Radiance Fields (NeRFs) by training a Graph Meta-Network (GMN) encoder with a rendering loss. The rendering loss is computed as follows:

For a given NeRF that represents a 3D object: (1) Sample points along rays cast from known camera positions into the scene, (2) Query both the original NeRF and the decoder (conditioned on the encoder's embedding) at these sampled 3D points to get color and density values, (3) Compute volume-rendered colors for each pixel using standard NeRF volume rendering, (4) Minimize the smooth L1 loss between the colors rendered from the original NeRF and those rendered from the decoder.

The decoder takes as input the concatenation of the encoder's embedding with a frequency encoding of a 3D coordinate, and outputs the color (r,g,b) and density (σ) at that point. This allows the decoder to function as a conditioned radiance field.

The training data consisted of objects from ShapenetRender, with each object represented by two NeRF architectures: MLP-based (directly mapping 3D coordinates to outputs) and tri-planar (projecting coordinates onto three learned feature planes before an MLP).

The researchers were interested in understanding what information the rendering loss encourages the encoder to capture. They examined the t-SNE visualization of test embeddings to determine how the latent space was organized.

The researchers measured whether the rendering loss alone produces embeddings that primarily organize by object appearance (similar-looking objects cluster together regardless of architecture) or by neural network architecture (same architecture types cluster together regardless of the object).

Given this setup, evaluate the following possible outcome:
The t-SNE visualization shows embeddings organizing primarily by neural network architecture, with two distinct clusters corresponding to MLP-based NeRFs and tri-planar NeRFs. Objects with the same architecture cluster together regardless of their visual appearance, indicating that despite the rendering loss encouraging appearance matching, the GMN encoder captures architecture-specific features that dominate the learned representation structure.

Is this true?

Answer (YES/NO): NO